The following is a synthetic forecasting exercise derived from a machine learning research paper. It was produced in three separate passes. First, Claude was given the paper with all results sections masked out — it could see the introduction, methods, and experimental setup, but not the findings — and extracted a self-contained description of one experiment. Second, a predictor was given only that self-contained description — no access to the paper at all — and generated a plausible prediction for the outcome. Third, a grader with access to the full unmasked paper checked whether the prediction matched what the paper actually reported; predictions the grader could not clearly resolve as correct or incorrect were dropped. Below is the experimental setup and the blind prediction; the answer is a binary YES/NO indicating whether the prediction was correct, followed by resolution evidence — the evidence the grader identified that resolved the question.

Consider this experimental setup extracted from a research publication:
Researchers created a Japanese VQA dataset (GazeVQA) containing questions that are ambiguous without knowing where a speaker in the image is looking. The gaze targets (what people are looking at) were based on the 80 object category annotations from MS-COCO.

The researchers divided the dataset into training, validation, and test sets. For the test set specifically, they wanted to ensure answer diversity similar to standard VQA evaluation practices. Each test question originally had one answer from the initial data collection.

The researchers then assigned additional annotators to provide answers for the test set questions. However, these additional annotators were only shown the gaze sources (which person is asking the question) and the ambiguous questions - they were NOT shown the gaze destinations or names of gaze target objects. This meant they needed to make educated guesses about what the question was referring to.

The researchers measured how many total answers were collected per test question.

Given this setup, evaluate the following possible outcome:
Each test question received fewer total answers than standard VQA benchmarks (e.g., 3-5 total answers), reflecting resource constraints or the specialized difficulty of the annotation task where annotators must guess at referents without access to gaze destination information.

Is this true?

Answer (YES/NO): NO